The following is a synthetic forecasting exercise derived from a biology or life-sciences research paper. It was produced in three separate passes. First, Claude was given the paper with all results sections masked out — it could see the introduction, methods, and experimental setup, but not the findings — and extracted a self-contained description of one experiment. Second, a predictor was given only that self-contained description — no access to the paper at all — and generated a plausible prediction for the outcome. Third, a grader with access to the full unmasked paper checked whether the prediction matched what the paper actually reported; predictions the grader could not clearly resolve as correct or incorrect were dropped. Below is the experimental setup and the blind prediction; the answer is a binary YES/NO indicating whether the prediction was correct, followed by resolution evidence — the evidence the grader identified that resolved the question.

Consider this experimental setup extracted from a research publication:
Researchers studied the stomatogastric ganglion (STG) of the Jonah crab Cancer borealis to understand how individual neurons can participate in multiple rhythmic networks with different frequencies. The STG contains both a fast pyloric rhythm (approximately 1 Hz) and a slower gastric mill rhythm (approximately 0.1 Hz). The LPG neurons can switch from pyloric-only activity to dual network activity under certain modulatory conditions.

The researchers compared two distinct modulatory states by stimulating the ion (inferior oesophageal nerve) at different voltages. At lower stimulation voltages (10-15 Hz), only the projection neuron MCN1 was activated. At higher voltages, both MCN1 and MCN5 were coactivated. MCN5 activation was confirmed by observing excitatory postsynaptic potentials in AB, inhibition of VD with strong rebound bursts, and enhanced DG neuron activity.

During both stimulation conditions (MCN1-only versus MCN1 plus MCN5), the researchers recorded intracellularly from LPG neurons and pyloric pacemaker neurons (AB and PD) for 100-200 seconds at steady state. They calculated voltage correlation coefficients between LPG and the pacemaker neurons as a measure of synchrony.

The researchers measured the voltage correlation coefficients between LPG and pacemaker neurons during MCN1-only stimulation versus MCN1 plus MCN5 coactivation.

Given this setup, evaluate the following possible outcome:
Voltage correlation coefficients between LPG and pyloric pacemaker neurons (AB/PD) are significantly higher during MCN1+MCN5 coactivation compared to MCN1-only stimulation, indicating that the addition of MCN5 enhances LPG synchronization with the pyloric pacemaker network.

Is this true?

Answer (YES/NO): NO